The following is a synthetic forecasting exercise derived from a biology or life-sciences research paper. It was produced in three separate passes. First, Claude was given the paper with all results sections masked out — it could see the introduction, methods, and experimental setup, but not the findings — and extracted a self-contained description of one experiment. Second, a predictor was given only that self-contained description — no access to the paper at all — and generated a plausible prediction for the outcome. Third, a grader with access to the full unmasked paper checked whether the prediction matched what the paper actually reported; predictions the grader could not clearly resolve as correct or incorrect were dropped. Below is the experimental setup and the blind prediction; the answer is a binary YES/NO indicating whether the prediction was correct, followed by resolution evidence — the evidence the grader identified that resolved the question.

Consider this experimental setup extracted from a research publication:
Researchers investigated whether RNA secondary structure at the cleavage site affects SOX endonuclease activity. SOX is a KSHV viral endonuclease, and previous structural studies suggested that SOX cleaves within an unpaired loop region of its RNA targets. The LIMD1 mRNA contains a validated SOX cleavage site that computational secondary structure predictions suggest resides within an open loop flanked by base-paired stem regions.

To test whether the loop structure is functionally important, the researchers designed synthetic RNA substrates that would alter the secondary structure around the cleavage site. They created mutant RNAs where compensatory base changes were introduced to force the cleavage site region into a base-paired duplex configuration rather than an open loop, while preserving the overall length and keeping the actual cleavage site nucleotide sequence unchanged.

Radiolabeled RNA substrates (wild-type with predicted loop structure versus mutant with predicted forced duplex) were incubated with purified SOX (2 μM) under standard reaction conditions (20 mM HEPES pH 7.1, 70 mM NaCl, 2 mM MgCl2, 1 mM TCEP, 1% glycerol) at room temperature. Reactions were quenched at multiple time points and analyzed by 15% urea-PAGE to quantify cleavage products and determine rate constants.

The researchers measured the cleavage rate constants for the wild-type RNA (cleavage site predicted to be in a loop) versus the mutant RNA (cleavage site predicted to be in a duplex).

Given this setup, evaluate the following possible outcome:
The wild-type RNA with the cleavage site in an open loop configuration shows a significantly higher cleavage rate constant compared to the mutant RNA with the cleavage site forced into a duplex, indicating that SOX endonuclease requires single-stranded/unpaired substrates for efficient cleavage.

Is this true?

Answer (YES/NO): YES